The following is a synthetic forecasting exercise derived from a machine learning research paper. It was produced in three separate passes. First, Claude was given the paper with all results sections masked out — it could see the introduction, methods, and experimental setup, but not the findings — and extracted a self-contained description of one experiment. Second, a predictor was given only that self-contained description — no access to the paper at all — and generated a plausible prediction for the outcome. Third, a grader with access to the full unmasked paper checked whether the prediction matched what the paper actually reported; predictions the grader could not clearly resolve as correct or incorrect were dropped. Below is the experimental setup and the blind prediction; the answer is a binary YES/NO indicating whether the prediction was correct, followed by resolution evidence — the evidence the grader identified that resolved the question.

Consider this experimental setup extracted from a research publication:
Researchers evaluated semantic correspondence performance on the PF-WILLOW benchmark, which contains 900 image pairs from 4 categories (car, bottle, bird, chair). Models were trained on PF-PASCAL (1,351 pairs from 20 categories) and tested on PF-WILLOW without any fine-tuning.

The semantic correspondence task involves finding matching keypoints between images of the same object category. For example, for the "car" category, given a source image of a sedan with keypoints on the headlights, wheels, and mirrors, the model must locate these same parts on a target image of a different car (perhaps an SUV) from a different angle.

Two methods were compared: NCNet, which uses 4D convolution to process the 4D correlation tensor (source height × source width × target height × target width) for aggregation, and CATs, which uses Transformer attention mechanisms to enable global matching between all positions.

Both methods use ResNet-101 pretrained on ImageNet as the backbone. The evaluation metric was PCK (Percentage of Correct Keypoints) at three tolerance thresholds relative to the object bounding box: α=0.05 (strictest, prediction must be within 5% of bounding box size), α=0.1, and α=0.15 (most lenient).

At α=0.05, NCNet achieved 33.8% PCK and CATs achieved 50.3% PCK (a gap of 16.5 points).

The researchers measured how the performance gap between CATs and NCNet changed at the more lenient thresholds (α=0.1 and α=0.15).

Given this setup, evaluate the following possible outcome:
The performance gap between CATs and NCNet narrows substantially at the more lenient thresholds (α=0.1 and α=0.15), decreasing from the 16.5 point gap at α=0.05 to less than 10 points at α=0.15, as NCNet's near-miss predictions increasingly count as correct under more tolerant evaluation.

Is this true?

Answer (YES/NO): YES